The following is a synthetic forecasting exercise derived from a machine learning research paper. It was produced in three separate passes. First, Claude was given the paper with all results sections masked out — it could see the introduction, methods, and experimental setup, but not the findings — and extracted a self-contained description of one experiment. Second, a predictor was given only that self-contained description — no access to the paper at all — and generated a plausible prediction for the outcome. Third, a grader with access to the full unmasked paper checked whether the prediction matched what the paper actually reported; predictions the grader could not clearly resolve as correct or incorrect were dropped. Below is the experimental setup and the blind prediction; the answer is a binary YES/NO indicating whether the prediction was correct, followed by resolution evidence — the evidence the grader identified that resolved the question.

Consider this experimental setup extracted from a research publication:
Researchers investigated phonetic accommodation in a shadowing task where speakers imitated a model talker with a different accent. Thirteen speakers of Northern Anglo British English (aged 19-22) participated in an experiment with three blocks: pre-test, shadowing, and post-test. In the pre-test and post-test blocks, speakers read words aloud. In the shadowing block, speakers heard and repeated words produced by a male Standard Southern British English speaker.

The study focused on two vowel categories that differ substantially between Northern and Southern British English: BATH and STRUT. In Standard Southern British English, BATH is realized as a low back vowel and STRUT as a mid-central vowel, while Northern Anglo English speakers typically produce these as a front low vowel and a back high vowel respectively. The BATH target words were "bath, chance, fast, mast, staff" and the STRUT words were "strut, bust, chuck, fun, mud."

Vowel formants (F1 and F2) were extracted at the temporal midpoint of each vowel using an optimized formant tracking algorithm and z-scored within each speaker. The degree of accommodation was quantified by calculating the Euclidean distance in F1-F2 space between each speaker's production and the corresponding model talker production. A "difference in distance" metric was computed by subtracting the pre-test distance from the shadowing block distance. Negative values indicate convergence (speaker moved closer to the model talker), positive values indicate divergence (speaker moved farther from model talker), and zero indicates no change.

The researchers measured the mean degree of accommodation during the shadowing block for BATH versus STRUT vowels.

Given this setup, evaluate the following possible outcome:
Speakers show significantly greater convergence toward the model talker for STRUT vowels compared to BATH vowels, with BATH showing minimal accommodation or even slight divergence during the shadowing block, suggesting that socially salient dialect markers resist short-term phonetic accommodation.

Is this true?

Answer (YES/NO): NO